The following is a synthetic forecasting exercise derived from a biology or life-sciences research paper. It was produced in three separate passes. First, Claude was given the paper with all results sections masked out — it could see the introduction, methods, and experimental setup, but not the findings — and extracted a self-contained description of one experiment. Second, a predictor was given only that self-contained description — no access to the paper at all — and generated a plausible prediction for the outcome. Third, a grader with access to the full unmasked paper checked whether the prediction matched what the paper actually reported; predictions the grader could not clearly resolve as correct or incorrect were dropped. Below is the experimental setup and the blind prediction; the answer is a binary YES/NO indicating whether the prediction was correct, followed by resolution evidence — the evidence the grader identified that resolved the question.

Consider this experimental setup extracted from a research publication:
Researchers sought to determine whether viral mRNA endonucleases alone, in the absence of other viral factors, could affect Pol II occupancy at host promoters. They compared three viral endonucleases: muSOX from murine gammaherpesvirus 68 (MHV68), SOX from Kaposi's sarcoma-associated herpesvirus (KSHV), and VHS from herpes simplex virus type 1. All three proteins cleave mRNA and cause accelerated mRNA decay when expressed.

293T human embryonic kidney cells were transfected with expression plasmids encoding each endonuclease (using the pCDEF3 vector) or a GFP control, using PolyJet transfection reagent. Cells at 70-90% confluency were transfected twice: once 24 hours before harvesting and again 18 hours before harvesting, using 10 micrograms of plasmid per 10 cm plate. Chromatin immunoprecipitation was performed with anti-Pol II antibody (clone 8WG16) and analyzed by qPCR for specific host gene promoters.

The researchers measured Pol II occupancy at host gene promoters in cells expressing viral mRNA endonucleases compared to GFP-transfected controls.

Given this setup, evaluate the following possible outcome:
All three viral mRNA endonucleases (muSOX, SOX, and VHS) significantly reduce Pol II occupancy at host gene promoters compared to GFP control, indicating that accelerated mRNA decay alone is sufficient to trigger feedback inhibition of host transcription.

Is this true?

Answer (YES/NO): YES